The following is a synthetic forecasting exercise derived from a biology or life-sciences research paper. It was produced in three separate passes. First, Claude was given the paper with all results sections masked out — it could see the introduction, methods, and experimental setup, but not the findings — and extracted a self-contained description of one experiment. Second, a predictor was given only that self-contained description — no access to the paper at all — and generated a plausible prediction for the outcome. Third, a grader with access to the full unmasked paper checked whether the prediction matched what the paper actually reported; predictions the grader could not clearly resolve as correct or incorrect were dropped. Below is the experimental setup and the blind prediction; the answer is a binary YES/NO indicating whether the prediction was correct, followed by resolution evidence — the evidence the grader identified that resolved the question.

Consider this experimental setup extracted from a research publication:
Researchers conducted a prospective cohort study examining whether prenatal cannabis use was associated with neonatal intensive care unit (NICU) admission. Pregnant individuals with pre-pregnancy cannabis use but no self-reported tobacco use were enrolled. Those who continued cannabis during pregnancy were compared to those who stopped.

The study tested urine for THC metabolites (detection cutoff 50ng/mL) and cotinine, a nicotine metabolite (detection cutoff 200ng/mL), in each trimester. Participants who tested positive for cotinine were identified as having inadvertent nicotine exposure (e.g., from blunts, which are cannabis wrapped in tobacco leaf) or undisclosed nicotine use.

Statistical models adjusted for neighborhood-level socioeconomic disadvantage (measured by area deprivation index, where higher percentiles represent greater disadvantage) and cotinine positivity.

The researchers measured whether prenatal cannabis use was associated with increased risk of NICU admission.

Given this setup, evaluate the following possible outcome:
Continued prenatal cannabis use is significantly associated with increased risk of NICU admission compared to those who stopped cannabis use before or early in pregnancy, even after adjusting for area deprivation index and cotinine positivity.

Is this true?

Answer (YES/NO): NO